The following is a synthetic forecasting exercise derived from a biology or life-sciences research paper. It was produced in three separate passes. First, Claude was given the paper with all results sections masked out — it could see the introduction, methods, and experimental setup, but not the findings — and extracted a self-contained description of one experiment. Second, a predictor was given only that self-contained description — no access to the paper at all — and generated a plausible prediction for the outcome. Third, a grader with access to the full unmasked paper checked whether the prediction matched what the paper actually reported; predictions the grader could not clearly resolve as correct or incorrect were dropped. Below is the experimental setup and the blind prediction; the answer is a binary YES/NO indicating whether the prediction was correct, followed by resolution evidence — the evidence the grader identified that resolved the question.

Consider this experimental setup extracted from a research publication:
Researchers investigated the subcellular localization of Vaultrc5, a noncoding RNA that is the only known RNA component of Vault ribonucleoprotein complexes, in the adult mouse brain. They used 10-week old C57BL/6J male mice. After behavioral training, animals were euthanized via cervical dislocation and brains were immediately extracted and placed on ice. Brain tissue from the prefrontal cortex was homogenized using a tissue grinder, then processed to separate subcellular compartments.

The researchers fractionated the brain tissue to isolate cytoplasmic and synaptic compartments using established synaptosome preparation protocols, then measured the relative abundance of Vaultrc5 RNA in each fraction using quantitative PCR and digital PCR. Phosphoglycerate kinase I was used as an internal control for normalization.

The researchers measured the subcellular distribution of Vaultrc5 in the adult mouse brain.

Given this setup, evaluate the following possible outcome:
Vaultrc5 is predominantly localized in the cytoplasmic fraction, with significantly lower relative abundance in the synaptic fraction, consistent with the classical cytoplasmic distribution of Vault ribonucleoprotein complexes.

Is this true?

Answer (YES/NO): NO